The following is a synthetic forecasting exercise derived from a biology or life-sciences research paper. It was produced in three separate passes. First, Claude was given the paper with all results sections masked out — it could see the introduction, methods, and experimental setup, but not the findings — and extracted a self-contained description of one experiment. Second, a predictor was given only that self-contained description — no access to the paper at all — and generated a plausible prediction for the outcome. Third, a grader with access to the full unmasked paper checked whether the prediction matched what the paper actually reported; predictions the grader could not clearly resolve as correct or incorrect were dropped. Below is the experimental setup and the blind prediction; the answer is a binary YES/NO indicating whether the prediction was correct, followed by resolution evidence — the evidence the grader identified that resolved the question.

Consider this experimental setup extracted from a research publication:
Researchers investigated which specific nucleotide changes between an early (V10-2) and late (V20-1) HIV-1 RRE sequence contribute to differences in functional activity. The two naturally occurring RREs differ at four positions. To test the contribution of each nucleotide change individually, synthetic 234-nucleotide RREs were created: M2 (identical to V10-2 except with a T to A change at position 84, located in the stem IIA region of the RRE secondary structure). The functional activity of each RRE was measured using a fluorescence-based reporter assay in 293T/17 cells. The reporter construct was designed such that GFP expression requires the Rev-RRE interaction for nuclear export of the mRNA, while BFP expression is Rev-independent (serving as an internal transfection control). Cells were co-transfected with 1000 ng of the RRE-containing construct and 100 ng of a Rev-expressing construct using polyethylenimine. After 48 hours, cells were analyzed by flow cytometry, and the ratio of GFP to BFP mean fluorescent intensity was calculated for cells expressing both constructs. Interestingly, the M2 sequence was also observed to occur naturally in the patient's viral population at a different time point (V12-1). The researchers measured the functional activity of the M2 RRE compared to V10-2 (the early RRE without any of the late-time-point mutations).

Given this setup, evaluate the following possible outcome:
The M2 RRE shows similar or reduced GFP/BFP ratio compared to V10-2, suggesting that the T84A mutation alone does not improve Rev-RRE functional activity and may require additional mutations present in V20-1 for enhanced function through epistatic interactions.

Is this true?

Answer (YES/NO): YES